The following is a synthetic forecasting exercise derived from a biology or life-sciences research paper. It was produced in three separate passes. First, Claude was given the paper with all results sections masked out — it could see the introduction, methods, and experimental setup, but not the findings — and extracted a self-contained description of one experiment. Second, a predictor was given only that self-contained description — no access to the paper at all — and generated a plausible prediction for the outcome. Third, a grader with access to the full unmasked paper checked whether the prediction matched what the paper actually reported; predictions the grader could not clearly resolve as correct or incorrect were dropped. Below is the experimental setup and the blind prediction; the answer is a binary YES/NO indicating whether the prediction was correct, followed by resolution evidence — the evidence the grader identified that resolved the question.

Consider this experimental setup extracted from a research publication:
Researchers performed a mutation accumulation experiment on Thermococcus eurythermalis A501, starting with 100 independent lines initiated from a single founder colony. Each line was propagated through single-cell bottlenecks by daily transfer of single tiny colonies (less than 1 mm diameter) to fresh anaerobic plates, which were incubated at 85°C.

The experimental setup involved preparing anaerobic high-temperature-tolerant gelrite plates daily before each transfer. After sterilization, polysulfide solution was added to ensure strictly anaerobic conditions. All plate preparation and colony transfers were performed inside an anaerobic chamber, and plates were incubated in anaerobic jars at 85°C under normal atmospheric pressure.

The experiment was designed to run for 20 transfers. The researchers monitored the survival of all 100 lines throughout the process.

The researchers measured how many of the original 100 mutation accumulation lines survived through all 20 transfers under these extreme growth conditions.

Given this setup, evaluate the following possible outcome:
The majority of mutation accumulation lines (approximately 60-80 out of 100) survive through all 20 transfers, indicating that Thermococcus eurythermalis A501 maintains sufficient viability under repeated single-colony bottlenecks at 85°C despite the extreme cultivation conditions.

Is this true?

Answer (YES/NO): NO